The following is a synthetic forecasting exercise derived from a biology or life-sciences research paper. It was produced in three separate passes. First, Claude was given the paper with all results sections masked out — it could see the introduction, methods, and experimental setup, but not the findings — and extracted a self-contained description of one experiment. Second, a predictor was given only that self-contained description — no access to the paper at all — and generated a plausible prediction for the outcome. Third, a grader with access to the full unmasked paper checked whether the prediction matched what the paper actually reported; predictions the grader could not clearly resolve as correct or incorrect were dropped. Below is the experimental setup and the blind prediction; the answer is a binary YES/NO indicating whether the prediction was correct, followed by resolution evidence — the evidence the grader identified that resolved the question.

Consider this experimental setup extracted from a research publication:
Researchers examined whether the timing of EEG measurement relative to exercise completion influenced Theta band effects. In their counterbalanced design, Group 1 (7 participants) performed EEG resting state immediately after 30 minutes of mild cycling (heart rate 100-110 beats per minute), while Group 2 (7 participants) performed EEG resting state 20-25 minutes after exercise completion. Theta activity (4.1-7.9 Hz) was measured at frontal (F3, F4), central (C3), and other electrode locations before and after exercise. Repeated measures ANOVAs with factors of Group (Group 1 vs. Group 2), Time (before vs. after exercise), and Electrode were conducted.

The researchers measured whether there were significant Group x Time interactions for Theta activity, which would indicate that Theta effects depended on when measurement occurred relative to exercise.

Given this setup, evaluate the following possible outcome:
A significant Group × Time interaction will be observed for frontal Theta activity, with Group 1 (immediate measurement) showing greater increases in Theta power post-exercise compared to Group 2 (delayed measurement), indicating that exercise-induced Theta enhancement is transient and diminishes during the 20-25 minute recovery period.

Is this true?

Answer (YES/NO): NO